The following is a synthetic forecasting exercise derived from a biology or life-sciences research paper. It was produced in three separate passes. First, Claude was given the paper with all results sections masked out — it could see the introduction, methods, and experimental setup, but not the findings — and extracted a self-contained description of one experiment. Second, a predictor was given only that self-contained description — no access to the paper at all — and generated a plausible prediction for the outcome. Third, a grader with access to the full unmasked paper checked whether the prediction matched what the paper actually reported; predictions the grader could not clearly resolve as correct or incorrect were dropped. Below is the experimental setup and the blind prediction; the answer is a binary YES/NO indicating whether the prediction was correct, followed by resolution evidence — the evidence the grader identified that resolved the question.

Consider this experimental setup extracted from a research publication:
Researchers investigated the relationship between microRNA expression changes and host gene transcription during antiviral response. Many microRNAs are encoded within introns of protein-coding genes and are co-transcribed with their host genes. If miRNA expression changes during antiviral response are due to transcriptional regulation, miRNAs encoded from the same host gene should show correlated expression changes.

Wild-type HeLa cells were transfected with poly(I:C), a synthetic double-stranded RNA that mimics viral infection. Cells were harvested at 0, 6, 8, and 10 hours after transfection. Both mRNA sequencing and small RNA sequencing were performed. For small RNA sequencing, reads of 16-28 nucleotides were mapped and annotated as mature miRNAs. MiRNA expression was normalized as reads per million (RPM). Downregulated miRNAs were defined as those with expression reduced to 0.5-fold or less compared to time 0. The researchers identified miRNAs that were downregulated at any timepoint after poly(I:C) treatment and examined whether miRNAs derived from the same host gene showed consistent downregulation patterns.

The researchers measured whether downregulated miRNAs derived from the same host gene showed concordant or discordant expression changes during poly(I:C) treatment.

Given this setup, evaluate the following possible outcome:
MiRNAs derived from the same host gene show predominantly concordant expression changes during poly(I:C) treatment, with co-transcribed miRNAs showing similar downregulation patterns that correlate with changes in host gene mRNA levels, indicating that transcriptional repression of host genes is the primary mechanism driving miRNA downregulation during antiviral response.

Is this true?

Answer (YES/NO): NO